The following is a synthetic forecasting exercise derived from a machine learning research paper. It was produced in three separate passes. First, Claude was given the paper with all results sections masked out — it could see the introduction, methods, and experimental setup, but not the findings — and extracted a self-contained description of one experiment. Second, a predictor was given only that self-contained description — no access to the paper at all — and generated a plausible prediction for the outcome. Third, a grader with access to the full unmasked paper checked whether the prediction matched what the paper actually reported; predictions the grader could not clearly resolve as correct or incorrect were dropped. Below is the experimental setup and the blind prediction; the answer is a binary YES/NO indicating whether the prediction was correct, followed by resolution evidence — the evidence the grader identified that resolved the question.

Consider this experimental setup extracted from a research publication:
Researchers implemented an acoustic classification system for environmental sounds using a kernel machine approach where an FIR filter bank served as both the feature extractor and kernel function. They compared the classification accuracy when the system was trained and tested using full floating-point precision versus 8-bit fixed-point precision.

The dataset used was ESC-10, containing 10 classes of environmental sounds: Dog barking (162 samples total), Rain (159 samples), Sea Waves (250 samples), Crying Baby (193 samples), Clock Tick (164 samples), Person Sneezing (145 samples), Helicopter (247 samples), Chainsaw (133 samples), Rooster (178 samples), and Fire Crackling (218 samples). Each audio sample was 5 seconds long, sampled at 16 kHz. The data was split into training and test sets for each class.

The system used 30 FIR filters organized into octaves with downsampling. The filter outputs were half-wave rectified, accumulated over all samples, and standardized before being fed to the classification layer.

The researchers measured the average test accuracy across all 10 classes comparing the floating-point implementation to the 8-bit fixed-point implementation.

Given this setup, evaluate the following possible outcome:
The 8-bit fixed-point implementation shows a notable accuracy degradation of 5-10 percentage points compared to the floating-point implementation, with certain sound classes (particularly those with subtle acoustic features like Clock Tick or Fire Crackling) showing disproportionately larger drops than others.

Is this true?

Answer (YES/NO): NO